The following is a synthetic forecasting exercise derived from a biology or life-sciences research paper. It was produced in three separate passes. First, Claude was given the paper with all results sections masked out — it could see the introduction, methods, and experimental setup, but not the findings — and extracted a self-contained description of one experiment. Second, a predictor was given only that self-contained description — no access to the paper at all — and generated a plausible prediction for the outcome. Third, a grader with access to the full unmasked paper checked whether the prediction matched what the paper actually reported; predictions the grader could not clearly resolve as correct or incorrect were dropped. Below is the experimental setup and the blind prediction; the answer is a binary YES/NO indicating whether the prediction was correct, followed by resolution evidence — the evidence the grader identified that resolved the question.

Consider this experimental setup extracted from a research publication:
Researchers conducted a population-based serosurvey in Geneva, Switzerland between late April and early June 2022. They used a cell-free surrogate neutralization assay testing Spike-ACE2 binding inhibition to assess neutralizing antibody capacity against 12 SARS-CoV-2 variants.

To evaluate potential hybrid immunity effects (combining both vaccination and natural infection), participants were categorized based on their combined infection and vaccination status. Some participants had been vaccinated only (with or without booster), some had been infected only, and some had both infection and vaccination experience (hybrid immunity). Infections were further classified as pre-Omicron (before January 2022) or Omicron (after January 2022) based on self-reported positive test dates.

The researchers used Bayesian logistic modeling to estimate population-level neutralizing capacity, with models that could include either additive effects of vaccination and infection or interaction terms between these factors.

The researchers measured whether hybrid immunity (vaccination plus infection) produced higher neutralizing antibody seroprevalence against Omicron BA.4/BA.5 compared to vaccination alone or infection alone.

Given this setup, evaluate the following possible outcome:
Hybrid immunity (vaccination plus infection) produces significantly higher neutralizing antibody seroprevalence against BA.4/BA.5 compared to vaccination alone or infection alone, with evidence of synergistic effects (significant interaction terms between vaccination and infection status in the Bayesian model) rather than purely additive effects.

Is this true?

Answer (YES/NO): NO